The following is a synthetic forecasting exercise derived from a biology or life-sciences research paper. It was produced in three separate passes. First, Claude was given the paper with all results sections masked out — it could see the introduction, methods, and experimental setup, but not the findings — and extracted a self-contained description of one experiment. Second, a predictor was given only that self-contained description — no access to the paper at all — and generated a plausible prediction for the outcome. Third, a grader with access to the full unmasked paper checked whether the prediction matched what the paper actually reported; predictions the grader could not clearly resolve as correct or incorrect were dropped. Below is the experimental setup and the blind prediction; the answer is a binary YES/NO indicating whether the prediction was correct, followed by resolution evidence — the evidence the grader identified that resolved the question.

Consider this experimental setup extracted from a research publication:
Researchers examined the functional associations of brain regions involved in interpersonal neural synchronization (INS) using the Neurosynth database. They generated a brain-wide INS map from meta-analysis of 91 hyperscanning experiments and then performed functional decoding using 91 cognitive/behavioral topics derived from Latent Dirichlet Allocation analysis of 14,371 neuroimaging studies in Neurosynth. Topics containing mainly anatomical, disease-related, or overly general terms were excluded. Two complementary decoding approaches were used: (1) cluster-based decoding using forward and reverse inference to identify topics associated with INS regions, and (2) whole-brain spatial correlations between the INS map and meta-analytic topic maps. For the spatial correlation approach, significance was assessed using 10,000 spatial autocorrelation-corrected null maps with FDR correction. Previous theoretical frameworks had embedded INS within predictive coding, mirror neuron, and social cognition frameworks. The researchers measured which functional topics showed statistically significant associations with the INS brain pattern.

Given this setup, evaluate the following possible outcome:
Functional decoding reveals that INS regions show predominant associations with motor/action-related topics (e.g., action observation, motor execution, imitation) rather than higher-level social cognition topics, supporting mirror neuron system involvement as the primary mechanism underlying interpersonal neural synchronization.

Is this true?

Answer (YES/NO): NO